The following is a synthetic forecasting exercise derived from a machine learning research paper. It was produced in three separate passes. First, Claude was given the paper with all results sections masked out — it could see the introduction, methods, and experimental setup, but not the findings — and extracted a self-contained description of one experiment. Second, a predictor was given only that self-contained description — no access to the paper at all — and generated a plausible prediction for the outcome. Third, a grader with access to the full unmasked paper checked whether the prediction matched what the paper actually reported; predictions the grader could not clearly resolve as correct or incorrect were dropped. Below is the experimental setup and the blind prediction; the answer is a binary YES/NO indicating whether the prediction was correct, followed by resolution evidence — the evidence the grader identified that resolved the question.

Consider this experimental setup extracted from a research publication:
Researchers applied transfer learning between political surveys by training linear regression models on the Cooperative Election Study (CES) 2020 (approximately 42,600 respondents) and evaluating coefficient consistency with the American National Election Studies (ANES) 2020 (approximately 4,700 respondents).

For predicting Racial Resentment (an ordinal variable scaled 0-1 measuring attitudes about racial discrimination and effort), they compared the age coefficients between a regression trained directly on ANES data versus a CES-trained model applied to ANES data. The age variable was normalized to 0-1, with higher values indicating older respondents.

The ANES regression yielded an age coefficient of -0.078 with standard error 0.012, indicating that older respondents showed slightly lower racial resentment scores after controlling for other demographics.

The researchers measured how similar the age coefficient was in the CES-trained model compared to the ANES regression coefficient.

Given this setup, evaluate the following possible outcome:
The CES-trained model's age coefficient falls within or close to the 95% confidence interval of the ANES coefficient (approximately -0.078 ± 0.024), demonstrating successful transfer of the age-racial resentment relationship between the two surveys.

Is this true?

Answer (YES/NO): NO